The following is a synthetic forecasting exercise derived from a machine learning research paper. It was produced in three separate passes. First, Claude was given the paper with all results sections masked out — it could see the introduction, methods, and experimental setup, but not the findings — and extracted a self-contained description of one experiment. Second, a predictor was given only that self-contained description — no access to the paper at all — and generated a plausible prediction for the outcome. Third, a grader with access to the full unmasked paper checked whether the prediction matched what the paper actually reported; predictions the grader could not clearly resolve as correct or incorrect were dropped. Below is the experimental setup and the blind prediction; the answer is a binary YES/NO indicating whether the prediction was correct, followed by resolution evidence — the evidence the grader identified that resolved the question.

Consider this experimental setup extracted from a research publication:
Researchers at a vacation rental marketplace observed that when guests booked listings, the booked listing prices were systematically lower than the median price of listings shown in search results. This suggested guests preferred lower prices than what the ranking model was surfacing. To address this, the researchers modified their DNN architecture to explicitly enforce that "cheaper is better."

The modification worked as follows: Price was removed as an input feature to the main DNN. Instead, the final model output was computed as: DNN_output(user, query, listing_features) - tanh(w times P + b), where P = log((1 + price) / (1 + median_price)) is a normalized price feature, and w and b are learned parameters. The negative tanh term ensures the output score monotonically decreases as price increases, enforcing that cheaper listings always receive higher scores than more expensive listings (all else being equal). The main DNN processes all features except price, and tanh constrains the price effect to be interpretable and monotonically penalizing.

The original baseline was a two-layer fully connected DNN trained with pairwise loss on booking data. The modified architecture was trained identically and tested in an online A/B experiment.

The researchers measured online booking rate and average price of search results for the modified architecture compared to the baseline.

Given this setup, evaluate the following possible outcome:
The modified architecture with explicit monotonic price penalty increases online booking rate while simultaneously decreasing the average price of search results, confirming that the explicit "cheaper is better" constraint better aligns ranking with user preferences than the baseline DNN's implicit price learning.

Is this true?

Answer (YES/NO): NO